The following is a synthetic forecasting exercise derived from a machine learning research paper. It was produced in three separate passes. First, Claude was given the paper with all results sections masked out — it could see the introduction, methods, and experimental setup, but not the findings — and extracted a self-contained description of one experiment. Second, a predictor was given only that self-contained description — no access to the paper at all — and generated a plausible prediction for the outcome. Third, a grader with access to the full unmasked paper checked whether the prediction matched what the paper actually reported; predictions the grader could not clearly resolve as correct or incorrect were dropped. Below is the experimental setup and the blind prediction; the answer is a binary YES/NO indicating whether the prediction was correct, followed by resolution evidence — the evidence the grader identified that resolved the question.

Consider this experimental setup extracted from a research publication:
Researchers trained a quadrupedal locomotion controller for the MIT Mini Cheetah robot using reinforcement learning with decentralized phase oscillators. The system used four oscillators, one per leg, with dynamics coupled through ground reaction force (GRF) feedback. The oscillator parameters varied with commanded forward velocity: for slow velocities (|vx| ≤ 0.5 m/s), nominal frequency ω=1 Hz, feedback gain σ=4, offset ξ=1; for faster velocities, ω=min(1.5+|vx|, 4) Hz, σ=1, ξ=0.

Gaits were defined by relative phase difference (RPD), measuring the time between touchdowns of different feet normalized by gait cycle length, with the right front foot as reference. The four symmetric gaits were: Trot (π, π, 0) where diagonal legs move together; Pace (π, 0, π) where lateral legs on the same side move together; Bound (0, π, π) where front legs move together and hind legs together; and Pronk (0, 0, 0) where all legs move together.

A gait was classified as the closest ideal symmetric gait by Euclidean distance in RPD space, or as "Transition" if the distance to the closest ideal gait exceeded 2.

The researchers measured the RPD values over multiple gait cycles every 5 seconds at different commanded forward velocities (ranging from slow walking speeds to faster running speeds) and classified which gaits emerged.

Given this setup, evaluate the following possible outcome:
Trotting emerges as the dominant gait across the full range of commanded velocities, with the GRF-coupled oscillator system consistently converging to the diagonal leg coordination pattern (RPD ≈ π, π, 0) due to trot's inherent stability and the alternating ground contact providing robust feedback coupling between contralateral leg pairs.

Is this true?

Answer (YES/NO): NO